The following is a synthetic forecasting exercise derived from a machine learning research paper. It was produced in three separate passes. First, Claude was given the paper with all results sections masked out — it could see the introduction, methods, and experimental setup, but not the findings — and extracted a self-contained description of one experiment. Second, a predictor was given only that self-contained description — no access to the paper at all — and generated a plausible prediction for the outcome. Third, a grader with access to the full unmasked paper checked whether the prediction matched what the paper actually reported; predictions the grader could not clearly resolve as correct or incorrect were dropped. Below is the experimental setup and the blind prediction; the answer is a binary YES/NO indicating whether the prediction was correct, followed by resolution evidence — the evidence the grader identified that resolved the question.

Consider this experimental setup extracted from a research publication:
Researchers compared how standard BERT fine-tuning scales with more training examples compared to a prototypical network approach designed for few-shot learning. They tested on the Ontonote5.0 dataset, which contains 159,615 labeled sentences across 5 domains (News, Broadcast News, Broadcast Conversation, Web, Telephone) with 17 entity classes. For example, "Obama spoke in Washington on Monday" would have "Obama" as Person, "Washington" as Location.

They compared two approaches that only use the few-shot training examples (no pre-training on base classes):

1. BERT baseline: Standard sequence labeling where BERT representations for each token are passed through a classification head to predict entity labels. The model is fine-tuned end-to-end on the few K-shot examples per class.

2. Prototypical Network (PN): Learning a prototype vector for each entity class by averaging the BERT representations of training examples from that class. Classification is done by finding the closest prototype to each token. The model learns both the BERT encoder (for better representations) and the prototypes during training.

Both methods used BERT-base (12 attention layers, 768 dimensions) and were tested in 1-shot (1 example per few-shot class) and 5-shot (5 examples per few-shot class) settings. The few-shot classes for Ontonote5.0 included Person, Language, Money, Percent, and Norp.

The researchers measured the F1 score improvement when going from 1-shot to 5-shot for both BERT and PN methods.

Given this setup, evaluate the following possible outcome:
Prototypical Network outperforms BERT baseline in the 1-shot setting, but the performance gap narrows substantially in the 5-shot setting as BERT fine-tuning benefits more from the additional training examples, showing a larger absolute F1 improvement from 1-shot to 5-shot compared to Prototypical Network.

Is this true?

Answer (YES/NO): NO